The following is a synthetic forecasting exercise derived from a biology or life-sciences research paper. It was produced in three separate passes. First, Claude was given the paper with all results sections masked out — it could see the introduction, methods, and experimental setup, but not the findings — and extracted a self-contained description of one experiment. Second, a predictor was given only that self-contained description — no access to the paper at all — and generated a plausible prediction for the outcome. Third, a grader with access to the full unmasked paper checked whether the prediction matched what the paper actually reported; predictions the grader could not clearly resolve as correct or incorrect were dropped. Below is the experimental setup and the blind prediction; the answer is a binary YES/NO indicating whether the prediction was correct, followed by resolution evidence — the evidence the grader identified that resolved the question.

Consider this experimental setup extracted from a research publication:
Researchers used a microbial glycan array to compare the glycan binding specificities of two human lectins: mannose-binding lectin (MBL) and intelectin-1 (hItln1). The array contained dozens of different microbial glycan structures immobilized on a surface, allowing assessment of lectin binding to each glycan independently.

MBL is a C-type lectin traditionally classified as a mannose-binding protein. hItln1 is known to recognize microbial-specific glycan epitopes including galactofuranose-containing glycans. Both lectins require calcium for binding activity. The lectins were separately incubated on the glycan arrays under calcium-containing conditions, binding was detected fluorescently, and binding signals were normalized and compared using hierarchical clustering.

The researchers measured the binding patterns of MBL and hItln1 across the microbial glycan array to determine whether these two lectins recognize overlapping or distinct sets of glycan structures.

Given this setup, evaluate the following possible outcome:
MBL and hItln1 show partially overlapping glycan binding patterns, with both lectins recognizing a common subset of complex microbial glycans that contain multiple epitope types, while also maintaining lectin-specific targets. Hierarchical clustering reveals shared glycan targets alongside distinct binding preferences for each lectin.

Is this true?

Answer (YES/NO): NO